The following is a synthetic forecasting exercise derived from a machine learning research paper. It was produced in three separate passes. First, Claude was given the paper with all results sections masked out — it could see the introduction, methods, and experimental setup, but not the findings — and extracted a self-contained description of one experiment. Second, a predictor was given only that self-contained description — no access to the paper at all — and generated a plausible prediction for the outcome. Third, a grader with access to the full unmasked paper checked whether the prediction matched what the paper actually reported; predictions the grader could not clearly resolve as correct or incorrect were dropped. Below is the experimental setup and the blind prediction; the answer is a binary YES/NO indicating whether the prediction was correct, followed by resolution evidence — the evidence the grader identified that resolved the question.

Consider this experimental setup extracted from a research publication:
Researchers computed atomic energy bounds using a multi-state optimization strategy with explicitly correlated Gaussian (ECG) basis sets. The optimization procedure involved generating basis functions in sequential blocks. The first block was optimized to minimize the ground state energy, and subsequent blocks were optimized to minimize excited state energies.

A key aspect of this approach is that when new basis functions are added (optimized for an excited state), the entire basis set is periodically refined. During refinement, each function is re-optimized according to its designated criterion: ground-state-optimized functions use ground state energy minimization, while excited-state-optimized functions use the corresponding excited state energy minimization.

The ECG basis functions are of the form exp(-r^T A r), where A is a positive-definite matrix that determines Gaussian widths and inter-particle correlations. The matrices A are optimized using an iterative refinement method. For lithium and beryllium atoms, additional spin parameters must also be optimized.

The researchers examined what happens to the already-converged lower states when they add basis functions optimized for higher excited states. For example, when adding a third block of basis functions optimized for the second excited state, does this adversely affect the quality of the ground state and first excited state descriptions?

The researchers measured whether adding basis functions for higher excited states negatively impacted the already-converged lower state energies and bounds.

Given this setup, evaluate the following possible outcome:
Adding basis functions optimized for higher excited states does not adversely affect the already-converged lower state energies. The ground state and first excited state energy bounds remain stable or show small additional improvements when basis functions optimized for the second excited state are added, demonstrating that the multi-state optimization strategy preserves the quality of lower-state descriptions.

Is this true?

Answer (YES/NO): YES